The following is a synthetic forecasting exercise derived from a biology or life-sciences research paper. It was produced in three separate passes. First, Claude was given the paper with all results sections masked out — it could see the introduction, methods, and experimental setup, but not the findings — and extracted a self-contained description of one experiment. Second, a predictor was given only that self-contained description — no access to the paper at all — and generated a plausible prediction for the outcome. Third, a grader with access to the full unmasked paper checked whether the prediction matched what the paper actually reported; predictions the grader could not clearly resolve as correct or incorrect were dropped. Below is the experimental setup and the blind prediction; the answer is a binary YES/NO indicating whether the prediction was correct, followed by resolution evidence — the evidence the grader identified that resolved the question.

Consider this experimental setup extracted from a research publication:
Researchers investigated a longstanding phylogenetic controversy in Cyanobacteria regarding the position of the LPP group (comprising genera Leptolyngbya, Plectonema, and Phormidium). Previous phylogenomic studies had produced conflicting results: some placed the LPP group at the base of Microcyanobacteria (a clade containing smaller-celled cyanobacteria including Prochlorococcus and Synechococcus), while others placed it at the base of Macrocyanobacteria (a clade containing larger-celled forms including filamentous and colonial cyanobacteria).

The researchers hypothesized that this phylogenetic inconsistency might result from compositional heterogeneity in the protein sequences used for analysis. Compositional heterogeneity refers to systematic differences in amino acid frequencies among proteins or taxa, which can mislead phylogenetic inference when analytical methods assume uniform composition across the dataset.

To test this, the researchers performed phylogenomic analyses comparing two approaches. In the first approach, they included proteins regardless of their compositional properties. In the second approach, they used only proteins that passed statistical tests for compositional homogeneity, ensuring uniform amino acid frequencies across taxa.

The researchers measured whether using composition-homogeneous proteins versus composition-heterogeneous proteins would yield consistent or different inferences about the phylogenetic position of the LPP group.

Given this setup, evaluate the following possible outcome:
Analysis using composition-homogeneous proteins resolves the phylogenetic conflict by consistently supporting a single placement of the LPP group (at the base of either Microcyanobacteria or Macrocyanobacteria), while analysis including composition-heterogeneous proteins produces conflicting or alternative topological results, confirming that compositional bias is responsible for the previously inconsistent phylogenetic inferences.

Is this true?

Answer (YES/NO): YES